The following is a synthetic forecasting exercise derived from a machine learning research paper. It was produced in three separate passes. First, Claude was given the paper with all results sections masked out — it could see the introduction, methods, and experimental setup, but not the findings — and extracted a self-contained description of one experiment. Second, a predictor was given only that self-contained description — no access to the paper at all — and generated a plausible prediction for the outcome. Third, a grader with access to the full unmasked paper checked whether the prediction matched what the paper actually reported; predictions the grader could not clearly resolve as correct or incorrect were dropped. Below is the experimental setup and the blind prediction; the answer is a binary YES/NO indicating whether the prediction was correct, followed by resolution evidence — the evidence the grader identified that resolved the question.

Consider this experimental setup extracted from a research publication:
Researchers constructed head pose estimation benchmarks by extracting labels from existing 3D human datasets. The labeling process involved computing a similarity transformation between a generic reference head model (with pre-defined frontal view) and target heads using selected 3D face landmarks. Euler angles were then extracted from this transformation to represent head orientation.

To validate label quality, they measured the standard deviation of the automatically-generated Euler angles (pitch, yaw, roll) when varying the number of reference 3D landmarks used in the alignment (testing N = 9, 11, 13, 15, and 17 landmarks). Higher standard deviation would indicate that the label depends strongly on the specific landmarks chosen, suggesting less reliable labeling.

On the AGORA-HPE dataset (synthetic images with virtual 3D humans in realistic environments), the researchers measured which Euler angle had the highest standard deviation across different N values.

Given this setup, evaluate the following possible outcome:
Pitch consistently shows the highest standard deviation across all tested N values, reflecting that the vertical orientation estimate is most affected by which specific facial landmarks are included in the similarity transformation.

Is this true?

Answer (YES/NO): YES